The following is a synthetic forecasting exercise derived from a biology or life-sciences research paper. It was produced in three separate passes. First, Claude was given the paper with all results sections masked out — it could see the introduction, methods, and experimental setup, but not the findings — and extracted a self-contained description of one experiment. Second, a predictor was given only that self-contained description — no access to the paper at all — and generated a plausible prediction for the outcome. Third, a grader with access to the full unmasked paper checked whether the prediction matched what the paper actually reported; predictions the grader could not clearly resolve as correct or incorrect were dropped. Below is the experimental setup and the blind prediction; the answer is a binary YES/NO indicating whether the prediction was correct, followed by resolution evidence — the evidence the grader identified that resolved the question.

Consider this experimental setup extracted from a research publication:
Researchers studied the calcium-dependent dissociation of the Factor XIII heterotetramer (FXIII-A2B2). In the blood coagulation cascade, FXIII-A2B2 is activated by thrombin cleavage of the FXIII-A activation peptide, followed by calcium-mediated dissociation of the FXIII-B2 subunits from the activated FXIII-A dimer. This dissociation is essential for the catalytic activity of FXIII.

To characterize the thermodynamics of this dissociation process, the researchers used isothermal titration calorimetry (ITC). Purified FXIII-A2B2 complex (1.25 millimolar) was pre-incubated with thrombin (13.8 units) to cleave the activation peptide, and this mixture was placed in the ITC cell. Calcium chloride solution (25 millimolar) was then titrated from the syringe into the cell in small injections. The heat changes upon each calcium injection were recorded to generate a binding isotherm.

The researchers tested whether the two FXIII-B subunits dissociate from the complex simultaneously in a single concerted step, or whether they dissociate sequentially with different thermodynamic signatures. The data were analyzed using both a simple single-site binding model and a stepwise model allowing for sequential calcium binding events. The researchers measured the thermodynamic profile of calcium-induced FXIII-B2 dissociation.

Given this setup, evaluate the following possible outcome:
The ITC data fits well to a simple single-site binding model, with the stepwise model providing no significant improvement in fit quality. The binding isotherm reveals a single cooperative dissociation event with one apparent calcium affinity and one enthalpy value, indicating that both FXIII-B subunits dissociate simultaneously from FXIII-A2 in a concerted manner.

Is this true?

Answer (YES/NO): NO